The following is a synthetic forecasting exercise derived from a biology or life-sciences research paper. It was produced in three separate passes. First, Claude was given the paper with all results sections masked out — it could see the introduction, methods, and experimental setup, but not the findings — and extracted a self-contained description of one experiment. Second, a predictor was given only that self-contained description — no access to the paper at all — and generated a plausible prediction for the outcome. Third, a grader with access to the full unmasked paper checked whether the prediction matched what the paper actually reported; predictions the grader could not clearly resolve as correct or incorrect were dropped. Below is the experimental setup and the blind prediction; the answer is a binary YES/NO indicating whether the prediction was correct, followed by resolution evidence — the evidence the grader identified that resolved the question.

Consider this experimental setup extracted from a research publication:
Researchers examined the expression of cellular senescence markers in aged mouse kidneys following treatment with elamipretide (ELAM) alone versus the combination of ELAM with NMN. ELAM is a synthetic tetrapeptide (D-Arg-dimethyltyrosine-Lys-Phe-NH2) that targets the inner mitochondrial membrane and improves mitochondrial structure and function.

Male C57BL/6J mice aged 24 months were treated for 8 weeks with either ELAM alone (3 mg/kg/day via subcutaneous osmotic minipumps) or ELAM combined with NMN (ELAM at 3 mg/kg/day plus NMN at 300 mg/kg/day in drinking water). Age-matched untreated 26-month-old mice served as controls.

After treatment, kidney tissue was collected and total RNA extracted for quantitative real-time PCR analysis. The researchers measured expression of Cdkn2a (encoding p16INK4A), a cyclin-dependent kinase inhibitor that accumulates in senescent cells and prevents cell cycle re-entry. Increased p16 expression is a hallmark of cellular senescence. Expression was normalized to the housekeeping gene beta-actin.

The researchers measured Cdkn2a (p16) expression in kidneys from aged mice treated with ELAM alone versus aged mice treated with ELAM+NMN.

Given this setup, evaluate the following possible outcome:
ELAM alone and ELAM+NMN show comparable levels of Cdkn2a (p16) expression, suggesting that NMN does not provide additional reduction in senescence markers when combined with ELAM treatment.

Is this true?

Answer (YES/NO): NO